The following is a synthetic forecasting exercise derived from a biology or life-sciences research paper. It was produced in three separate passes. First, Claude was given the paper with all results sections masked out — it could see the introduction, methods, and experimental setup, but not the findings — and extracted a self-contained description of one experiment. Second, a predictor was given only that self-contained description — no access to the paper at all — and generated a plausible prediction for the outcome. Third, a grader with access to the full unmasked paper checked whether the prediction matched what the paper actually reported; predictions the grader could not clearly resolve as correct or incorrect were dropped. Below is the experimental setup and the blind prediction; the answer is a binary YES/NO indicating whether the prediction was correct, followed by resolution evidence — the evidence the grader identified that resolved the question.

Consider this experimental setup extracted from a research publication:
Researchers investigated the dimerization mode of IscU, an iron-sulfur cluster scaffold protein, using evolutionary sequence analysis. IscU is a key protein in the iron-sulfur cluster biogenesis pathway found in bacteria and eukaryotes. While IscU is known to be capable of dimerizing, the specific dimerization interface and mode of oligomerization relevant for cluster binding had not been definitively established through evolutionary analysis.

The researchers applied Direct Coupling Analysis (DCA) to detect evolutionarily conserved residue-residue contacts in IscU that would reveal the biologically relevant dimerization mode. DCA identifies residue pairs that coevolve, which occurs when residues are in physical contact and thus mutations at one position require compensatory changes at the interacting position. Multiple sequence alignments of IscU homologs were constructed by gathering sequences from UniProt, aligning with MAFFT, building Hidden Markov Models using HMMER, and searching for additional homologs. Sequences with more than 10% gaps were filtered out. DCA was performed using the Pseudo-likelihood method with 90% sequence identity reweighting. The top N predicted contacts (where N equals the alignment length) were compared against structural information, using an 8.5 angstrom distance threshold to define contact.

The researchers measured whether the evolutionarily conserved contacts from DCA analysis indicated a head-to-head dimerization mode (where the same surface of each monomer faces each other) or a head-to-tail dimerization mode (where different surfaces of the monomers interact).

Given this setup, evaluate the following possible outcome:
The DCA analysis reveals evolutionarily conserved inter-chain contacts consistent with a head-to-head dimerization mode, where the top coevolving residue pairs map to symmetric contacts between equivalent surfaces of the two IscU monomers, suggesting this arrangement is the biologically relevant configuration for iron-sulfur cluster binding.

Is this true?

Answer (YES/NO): YES